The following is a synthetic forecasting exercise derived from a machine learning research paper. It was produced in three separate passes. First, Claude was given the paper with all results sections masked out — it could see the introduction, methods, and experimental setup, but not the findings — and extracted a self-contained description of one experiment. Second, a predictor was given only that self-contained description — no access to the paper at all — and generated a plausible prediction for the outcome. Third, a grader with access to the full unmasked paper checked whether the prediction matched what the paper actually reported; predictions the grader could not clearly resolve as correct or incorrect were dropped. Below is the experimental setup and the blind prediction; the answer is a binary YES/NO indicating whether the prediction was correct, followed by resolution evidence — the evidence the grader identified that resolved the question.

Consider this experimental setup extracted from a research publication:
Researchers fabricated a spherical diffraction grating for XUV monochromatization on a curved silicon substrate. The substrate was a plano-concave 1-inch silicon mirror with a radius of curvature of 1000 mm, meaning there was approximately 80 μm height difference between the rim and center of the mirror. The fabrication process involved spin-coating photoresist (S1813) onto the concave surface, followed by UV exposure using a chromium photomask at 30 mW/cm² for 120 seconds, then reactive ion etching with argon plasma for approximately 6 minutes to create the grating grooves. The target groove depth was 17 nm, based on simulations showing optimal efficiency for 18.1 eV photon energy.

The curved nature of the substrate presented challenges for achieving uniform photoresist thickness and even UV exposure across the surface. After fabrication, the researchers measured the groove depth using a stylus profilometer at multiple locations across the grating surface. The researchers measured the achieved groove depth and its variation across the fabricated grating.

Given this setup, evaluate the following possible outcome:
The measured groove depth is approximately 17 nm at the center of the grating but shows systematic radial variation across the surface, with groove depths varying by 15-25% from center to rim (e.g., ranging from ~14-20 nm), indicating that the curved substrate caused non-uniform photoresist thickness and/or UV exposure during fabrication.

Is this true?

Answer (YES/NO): NO